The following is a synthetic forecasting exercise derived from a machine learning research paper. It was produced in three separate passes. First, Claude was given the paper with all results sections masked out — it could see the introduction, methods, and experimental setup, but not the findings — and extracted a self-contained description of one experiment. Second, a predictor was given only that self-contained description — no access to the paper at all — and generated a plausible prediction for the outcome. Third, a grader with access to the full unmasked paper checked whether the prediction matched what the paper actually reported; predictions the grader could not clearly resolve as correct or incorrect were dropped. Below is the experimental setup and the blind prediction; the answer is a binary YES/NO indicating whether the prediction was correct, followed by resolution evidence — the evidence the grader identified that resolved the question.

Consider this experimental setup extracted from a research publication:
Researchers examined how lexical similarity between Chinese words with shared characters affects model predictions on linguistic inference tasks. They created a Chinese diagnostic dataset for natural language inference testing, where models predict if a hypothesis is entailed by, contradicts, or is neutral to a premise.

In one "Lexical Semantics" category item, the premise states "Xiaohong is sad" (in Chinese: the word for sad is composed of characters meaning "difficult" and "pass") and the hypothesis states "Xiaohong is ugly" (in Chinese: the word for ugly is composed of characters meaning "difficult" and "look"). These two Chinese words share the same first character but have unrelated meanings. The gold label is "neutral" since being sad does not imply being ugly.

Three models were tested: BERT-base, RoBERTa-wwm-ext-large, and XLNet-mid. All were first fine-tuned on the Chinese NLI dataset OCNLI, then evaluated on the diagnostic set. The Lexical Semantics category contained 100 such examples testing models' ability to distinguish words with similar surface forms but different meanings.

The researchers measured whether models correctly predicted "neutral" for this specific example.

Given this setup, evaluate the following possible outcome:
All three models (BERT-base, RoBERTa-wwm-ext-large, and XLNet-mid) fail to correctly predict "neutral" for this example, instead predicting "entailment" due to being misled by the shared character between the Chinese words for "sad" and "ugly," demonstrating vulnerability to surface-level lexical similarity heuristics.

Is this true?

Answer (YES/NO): NO